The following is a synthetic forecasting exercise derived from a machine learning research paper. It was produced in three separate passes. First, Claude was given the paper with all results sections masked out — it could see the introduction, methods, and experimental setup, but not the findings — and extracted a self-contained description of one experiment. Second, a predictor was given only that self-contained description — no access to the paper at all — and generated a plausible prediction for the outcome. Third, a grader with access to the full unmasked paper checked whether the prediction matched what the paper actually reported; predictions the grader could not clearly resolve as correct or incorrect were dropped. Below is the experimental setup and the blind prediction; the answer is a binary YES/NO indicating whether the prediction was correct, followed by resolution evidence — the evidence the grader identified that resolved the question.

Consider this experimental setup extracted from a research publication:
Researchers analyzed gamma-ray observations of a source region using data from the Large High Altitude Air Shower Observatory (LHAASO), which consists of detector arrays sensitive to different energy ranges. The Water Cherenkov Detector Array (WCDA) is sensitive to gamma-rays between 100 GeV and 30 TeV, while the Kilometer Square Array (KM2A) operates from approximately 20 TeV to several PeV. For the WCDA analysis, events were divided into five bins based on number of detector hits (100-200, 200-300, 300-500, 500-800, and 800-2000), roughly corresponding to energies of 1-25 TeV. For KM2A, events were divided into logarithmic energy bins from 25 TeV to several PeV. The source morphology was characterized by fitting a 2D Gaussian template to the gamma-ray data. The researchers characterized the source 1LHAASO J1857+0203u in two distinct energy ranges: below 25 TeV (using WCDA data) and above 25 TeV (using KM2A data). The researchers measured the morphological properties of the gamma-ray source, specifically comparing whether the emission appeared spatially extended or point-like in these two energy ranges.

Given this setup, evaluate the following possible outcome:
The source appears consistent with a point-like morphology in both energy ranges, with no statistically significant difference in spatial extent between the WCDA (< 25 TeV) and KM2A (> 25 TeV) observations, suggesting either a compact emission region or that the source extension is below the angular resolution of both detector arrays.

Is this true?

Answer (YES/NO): NO